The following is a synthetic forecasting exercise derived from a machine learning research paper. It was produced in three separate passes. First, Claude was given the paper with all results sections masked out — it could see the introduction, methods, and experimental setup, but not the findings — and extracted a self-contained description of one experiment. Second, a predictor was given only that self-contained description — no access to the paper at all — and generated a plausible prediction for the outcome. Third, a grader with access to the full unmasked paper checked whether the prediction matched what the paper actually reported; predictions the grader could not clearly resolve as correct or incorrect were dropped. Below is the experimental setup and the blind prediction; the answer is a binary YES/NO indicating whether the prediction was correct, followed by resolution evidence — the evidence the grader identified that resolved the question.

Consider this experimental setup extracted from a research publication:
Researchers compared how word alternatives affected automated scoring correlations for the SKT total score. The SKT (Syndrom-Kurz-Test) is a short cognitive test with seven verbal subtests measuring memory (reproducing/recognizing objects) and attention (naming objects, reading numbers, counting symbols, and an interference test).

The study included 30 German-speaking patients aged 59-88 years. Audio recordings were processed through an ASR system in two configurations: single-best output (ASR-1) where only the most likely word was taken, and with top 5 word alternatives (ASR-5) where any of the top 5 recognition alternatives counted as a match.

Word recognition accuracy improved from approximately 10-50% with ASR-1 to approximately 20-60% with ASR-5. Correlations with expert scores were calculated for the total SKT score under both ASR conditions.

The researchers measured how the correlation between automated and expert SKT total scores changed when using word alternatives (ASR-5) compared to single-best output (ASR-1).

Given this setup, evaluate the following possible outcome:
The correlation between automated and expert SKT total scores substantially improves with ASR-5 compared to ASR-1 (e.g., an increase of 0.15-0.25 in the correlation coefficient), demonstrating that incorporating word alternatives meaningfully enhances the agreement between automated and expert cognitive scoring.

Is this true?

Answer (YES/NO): NO